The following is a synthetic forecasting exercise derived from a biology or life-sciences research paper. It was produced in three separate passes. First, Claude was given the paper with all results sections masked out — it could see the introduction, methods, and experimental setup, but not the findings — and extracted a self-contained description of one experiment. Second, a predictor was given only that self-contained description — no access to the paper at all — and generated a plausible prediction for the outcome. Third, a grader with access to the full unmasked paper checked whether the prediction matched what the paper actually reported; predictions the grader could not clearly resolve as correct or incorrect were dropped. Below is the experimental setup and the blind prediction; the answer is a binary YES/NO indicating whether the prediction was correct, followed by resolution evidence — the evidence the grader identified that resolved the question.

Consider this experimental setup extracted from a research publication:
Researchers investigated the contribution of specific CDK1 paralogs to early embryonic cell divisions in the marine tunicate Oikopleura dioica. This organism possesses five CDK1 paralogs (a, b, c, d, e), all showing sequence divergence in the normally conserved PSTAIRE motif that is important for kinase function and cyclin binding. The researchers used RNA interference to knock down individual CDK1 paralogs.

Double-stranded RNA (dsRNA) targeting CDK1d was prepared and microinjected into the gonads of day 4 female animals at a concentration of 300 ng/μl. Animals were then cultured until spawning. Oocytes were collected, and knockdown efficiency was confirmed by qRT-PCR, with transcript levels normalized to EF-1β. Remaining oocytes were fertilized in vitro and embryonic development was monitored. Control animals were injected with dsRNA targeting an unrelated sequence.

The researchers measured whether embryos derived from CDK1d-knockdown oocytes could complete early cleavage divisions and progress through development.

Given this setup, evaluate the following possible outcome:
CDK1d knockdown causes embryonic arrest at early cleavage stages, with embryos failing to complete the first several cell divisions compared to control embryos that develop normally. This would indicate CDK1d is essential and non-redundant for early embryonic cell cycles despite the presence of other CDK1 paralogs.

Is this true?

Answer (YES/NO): YES